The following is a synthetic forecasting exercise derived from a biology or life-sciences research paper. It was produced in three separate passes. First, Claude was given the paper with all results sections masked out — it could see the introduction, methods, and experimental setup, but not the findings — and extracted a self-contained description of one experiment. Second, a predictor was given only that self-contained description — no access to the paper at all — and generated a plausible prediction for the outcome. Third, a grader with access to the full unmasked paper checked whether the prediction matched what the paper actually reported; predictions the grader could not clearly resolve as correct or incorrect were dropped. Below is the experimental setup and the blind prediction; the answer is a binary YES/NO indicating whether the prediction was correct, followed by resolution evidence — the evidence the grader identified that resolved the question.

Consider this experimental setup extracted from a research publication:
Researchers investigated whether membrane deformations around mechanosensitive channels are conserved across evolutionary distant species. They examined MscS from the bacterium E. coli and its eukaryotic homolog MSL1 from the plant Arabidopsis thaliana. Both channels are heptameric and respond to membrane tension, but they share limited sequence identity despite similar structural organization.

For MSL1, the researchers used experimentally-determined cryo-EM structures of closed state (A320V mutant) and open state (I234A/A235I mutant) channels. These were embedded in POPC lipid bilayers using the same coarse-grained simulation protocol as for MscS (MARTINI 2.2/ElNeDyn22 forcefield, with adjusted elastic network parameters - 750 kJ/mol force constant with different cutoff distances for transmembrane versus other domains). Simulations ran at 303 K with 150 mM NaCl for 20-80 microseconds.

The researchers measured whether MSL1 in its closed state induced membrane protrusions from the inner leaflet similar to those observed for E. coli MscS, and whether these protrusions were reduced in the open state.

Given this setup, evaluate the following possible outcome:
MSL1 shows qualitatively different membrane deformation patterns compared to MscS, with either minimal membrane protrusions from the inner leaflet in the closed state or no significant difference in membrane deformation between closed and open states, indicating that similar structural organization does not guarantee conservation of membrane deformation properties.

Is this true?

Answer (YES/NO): NO